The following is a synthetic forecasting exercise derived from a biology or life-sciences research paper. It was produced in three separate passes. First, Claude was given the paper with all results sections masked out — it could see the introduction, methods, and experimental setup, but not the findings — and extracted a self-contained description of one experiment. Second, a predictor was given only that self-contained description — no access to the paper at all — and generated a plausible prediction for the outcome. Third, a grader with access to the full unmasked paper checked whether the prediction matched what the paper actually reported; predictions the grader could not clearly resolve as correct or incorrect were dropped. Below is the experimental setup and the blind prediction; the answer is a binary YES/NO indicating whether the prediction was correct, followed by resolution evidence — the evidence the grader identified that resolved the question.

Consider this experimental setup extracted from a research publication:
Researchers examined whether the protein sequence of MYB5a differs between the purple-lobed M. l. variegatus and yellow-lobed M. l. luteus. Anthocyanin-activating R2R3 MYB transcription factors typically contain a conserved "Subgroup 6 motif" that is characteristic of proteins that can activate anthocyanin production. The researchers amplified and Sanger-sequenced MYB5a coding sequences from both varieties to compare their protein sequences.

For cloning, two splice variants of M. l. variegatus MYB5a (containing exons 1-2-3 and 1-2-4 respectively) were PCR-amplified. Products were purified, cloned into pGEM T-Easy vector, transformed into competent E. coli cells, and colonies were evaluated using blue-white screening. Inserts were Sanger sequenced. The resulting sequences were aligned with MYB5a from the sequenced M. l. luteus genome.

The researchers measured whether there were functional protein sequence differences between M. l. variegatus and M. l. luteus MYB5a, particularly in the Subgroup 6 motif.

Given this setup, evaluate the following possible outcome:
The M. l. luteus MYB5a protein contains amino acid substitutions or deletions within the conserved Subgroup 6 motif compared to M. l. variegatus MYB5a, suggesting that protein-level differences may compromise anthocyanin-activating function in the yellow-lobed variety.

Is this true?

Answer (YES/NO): NO